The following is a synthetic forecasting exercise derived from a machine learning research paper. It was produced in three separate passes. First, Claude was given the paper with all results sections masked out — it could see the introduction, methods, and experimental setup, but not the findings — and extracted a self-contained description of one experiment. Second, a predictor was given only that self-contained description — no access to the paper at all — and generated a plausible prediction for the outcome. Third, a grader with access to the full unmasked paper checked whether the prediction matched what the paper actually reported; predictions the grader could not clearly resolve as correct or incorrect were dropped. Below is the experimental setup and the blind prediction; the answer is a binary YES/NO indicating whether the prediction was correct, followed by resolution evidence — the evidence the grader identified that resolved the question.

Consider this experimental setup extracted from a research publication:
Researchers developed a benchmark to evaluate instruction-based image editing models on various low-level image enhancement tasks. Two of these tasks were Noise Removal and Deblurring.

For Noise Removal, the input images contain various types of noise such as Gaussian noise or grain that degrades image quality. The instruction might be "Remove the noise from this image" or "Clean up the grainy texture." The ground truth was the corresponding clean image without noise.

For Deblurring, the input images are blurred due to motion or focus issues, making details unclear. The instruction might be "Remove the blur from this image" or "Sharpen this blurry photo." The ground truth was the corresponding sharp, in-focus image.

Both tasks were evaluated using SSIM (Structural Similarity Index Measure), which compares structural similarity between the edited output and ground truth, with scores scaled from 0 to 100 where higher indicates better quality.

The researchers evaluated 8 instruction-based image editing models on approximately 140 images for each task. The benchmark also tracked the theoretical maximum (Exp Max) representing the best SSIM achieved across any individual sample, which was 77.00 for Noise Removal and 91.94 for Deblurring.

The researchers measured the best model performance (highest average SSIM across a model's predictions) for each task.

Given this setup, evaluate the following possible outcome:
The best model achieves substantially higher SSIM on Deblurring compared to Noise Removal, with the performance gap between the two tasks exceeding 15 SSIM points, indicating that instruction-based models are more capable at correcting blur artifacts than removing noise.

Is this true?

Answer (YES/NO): YES